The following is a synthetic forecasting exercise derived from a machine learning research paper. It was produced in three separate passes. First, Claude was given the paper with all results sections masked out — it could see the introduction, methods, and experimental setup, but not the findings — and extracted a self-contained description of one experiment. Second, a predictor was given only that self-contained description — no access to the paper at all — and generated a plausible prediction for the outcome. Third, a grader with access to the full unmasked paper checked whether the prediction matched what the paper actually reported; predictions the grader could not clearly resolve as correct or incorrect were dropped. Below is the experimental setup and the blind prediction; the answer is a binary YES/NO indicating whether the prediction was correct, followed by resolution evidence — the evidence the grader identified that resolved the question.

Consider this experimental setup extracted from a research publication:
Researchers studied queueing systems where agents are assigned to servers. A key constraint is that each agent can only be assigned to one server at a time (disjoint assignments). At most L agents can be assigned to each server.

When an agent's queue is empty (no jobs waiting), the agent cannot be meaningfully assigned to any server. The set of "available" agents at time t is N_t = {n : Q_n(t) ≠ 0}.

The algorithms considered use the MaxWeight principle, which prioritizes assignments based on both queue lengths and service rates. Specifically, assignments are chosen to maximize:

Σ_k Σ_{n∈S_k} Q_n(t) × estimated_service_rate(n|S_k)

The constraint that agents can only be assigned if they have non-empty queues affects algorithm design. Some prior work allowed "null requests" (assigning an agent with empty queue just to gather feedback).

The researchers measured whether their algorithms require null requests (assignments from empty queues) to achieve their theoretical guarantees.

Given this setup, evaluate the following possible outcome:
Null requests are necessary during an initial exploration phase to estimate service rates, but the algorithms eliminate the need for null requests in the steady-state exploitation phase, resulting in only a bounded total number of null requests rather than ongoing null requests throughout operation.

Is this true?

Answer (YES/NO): NO